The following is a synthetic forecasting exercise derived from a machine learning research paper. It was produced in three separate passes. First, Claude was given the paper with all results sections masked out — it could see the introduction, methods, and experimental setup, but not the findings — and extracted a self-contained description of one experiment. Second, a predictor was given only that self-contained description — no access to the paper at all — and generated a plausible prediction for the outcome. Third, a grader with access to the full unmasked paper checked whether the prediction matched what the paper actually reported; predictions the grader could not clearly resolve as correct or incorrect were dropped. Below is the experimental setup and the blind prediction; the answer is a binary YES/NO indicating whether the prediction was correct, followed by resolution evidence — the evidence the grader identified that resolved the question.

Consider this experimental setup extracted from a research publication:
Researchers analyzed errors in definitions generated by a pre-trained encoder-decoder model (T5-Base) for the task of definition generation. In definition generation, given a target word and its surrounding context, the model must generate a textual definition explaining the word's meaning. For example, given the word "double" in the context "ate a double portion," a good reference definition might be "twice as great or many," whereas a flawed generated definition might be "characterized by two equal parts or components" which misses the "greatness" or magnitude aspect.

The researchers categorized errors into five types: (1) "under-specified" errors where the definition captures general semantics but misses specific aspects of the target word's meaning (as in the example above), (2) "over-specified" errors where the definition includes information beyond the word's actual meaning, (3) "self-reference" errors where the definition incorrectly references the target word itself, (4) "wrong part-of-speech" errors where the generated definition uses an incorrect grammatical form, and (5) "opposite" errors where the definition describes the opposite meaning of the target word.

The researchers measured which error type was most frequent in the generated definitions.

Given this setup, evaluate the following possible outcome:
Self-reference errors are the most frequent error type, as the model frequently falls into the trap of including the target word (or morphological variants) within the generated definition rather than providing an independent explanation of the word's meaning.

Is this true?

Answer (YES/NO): NO